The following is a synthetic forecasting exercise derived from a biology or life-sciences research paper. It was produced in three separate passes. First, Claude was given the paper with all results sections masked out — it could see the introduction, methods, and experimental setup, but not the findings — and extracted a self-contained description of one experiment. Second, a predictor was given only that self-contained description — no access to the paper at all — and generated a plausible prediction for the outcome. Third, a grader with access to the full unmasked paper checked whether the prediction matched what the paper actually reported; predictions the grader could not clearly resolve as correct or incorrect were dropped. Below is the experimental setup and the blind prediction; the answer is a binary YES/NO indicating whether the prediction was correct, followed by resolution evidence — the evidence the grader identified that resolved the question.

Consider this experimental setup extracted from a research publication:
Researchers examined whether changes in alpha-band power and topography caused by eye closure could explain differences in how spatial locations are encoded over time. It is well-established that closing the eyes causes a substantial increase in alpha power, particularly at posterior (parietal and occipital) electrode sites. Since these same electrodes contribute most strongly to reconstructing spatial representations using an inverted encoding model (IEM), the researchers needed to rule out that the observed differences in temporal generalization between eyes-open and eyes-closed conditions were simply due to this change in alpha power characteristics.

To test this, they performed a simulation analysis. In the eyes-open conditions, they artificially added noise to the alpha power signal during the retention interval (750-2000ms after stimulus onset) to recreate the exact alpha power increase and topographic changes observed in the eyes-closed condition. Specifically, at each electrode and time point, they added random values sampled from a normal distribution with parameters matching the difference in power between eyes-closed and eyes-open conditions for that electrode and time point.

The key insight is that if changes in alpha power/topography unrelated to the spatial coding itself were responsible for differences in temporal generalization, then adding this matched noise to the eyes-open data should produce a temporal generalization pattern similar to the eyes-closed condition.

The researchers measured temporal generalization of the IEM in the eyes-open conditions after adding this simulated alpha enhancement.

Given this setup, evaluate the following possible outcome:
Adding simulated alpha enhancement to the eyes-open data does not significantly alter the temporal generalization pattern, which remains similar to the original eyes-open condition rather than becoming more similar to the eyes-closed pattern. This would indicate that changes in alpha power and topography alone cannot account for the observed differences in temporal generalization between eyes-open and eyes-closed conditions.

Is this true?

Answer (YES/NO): YES